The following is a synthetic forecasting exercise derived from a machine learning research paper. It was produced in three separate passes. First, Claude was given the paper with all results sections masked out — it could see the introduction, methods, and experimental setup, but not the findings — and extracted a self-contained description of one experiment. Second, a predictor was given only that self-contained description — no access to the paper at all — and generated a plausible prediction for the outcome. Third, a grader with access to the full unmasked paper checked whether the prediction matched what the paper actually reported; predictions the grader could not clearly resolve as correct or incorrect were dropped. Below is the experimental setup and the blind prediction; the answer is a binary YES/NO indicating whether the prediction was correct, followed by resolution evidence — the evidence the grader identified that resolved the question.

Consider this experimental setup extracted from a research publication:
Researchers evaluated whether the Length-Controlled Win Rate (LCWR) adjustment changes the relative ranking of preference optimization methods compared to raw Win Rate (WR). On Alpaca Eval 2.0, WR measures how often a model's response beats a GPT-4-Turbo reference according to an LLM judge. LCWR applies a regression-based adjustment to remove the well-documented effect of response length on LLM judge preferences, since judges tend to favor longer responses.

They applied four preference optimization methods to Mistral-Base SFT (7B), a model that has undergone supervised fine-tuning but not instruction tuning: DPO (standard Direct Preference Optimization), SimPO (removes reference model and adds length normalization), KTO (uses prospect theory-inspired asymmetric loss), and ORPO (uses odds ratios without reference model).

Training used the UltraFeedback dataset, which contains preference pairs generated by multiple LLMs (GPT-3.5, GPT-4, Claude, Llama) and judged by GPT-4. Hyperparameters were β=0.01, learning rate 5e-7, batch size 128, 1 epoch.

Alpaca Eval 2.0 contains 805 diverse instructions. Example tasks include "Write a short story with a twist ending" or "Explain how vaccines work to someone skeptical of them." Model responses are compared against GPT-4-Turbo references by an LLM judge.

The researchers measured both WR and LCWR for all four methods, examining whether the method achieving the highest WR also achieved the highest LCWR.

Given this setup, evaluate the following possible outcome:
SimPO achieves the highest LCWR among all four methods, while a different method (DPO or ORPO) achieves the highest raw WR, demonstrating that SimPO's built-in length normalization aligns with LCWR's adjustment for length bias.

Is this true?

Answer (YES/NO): NO